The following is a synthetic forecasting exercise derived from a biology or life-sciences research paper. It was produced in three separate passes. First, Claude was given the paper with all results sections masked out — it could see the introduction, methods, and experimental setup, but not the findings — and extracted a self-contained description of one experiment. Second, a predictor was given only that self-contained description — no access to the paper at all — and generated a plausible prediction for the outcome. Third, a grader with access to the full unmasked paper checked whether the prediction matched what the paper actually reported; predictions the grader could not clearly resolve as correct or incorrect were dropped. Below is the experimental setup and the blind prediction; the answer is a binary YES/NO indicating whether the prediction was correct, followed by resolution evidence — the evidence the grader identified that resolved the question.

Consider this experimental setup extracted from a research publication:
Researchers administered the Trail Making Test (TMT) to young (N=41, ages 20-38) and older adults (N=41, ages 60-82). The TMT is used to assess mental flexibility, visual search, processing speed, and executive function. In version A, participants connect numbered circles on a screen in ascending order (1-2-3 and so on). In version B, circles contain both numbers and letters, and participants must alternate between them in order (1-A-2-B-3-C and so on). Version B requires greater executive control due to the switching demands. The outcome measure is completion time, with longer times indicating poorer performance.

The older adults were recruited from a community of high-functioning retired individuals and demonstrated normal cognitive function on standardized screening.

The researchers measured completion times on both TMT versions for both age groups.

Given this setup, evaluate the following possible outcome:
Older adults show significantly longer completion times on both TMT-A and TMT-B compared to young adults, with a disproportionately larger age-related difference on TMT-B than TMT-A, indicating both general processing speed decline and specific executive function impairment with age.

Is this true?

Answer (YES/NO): NO